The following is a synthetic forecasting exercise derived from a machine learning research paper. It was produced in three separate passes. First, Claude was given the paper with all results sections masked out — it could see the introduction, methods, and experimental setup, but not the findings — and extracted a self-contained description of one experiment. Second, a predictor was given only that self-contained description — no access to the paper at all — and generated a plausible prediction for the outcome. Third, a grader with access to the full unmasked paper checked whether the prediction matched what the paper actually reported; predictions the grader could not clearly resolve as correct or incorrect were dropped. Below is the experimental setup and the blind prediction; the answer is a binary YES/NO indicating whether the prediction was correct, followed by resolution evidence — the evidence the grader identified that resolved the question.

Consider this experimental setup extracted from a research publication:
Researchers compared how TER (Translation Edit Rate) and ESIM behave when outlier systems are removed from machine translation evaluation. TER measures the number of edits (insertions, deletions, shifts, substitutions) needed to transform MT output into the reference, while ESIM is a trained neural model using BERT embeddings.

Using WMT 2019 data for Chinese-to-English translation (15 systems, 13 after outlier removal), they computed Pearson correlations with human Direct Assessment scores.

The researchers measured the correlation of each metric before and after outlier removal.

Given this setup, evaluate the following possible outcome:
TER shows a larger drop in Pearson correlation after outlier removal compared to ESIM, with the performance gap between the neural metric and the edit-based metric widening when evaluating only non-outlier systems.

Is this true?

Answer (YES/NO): YES